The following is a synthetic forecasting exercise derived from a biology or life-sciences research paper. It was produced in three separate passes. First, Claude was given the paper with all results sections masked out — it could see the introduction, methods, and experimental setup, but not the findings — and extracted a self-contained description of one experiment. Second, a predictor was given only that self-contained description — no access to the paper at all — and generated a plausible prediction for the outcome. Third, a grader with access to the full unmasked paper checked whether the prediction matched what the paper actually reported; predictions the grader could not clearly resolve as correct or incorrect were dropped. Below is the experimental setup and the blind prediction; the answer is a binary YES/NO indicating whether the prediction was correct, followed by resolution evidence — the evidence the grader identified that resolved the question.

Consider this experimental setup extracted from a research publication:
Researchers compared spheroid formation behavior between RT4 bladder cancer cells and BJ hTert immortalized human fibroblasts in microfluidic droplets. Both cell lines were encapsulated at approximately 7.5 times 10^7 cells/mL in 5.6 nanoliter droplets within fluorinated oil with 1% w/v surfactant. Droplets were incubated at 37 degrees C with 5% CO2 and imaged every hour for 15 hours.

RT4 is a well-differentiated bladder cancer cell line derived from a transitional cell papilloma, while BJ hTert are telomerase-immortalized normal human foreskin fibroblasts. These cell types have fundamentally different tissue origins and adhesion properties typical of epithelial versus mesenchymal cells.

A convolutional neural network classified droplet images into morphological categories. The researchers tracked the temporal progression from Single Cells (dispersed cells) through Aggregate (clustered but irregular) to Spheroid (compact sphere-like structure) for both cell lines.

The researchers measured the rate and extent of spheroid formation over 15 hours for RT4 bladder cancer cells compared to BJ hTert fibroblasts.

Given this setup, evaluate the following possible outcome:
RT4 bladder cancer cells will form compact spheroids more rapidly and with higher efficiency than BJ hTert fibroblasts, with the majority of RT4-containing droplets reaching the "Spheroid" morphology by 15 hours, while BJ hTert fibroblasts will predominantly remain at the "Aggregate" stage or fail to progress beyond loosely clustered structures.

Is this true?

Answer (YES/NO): NO